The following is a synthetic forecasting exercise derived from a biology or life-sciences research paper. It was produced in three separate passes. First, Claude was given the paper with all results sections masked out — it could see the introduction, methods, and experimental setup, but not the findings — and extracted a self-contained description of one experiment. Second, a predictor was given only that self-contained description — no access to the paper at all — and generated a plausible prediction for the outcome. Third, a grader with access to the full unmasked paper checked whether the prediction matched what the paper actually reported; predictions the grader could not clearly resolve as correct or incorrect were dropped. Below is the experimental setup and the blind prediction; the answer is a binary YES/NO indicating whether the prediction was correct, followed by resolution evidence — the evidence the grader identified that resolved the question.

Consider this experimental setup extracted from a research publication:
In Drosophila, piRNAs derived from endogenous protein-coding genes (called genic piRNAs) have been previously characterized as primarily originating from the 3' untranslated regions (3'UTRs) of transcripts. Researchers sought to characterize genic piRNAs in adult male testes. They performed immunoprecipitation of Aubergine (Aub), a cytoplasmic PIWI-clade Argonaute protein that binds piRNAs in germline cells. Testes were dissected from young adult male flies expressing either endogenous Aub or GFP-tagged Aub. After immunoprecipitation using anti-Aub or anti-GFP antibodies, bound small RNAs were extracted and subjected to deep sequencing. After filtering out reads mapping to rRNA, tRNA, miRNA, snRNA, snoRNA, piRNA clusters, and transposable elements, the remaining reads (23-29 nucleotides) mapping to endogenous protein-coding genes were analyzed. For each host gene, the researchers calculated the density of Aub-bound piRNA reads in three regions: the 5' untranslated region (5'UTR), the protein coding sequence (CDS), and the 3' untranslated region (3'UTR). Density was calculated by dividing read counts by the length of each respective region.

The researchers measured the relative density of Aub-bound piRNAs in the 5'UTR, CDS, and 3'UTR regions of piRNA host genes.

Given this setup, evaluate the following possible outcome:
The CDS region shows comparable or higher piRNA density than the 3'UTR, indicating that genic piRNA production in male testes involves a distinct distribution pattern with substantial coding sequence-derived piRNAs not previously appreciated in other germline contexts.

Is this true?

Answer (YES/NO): YES